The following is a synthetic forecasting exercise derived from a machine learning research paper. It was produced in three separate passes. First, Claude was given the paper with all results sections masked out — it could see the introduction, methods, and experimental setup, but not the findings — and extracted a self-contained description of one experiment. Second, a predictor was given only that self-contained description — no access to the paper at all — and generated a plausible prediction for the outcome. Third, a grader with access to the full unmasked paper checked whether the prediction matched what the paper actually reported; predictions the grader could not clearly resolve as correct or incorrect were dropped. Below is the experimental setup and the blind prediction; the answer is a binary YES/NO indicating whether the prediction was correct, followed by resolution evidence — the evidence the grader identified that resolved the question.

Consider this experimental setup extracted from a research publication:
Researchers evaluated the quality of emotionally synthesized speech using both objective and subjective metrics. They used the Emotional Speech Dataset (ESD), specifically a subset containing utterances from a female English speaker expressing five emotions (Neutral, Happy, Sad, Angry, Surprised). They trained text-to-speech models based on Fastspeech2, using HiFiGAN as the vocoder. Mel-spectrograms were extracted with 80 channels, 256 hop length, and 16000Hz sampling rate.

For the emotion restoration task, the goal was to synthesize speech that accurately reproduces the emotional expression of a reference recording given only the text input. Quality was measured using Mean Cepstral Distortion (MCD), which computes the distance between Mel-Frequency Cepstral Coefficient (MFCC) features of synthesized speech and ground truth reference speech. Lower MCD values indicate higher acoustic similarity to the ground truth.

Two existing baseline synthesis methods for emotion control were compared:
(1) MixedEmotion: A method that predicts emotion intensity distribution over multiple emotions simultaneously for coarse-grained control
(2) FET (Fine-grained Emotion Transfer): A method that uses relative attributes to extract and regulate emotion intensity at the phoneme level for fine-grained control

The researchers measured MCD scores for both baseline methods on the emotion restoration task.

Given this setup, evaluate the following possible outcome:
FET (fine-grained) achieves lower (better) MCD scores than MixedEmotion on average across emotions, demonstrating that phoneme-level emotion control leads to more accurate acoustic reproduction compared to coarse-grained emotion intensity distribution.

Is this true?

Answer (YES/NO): YES